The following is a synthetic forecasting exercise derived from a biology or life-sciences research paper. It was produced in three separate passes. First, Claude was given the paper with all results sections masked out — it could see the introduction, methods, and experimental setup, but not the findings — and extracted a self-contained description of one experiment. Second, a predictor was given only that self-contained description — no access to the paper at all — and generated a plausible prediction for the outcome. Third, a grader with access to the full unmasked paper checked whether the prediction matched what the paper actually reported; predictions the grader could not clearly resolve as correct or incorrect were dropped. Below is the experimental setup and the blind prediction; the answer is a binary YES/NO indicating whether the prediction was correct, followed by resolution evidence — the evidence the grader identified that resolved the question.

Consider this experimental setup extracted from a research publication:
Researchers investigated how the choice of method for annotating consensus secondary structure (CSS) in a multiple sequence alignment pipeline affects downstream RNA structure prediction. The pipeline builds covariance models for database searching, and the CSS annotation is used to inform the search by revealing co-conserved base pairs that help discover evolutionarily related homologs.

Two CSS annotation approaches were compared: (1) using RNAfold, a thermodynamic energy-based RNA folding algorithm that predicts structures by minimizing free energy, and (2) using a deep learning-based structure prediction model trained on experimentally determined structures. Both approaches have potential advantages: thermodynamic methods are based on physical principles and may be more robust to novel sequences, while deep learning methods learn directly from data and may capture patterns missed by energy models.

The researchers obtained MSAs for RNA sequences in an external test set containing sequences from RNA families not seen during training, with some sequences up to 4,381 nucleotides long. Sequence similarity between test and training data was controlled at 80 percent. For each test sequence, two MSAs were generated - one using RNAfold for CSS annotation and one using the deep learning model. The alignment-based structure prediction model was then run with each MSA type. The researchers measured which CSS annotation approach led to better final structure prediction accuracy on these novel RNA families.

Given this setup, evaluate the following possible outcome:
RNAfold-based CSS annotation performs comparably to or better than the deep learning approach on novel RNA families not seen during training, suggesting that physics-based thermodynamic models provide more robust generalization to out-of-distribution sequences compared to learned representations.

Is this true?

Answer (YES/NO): YES